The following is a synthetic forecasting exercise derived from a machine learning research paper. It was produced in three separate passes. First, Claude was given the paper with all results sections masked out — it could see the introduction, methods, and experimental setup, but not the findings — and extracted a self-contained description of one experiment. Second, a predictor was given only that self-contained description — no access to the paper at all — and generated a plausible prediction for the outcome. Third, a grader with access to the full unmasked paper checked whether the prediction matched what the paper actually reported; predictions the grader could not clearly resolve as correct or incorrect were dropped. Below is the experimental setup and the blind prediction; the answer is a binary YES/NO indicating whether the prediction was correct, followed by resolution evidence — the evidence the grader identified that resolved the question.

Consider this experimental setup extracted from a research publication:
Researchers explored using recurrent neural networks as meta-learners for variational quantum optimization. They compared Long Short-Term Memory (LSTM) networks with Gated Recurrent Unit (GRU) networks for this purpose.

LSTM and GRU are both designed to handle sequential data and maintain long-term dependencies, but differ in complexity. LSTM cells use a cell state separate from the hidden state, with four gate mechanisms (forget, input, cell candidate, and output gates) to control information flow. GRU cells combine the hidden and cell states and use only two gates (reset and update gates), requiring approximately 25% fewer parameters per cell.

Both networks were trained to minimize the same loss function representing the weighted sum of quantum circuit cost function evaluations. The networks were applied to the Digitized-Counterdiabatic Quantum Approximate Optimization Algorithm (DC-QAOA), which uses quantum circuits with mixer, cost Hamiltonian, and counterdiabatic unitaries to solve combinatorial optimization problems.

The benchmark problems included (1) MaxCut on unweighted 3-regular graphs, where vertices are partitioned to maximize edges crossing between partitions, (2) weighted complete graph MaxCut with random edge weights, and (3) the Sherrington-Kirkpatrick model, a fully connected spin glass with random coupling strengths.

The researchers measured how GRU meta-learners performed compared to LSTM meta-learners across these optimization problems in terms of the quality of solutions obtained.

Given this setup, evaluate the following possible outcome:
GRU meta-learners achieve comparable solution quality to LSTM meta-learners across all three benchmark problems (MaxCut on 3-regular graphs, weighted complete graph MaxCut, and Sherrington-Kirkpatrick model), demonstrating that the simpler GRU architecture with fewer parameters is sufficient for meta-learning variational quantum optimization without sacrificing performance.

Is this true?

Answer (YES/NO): YES